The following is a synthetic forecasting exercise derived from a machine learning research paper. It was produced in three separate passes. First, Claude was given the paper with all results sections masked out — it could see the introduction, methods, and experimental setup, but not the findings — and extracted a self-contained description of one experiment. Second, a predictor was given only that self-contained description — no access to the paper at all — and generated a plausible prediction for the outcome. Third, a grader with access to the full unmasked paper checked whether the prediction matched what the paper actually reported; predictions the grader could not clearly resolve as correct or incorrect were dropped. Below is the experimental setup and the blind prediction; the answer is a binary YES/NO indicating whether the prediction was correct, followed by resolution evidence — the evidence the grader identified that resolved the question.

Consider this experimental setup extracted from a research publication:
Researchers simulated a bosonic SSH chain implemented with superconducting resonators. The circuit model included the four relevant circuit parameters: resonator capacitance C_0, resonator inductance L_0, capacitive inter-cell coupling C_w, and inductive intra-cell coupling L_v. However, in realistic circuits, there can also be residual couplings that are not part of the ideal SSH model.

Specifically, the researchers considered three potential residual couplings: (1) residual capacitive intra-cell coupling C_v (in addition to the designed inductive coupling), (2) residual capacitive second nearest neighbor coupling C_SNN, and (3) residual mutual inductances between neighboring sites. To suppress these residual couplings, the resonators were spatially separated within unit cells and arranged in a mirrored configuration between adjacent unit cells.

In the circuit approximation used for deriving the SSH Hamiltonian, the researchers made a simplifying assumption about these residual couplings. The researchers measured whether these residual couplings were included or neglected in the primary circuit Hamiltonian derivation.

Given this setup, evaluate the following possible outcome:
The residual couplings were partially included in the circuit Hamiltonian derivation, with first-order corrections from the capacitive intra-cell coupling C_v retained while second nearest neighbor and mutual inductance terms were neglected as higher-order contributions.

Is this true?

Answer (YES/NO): NO